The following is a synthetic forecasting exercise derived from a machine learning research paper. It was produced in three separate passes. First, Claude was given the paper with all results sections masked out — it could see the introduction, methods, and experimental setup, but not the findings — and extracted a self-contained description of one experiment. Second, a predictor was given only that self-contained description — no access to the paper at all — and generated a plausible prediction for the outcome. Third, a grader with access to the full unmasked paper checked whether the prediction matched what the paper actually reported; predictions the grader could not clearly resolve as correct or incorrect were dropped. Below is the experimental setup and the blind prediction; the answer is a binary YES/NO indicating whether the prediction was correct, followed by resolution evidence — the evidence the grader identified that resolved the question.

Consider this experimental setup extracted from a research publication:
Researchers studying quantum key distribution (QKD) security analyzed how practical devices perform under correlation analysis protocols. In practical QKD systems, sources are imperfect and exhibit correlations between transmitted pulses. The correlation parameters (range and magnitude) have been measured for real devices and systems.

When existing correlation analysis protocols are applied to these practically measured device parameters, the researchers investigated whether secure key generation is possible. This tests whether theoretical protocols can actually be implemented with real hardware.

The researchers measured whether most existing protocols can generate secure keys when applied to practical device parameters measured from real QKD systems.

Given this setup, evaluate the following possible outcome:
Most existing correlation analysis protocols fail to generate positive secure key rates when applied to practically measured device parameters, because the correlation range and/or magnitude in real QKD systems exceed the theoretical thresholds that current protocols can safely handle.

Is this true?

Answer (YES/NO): YES